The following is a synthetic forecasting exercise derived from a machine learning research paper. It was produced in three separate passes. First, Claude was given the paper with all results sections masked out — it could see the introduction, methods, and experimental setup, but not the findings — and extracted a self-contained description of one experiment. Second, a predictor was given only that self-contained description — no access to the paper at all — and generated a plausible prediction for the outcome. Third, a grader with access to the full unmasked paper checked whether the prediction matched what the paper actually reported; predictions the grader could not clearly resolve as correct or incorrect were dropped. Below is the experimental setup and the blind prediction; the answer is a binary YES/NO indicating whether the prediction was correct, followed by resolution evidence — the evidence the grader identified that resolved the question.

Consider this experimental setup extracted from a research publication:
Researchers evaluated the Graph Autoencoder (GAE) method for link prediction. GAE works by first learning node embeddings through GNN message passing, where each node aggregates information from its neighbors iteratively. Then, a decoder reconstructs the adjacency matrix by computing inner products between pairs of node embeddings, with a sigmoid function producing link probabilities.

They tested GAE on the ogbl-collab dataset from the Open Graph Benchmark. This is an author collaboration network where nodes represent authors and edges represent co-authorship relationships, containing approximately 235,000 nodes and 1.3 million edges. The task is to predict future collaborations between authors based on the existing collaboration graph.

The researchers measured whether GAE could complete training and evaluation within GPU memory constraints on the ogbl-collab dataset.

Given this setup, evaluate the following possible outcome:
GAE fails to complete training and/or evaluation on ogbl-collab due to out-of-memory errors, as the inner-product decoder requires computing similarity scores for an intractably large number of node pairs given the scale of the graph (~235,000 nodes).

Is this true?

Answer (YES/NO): YES